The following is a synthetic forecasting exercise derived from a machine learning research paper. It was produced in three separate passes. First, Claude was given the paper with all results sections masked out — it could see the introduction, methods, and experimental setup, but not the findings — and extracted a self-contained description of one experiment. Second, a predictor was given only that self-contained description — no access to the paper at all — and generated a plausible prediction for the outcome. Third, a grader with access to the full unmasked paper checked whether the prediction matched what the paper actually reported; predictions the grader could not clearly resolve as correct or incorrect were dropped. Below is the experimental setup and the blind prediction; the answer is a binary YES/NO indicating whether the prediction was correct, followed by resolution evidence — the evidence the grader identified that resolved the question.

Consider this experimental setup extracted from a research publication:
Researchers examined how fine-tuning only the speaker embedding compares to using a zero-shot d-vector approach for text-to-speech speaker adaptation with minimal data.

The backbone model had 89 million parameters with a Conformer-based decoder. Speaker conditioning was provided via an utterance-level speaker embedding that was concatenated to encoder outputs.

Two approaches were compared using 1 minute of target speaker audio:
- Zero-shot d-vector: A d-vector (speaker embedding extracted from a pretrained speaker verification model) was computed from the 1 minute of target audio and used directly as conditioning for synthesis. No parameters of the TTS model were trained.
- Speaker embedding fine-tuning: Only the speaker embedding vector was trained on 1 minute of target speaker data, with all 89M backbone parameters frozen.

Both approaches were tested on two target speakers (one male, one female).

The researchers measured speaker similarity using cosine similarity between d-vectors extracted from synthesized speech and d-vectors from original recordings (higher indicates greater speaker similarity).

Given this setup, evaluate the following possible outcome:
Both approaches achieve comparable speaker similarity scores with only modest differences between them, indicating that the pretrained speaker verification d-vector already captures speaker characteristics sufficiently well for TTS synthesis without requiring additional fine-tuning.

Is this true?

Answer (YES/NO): NO